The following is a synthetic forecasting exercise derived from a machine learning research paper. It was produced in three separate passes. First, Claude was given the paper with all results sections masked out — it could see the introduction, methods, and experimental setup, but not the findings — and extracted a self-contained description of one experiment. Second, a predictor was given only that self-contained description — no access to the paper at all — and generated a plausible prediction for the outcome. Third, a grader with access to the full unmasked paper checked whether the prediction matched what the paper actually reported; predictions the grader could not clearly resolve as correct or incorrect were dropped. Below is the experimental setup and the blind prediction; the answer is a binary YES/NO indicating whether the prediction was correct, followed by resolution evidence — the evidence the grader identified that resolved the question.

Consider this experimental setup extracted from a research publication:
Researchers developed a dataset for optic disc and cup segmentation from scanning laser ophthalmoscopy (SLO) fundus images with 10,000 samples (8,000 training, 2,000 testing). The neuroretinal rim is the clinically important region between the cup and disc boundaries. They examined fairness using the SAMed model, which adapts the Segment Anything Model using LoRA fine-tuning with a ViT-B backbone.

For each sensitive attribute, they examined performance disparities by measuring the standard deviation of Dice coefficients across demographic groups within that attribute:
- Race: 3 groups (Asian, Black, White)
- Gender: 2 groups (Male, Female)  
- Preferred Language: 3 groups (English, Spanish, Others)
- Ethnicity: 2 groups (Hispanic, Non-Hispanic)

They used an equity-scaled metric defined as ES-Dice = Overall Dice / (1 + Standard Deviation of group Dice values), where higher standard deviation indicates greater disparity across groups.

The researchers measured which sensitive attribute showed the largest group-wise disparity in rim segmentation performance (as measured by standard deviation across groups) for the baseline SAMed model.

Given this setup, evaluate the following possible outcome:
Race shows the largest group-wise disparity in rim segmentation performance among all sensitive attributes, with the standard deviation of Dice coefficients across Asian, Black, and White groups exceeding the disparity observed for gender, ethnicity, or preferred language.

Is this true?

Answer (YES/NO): YES